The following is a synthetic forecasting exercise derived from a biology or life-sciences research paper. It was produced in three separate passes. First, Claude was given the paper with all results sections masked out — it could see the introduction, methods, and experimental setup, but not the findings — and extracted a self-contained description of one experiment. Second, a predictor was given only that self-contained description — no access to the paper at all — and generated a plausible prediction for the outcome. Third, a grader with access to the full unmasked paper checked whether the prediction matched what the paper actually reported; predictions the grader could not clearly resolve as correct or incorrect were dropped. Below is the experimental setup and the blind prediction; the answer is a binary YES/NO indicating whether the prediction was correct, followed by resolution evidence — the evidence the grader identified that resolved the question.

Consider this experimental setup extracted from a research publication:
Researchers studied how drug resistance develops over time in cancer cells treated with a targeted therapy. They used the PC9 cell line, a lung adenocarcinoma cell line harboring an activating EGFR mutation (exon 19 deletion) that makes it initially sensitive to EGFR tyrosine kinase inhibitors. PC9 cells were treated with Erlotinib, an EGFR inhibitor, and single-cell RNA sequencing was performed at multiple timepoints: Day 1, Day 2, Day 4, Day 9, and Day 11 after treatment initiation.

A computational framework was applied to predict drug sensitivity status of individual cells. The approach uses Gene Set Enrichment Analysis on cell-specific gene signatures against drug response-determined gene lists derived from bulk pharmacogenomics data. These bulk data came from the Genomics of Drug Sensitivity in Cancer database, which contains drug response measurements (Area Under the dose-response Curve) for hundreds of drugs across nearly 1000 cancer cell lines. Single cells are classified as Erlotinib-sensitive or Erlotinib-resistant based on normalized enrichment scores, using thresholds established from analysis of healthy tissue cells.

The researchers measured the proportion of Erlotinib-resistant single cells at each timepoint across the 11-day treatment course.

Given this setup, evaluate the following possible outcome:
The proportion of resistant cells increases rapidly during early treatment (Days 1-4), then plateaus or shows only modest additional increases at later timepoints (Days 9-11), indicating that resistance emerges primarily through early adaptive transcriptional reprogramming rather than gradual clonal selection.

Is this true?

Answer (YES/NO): NO